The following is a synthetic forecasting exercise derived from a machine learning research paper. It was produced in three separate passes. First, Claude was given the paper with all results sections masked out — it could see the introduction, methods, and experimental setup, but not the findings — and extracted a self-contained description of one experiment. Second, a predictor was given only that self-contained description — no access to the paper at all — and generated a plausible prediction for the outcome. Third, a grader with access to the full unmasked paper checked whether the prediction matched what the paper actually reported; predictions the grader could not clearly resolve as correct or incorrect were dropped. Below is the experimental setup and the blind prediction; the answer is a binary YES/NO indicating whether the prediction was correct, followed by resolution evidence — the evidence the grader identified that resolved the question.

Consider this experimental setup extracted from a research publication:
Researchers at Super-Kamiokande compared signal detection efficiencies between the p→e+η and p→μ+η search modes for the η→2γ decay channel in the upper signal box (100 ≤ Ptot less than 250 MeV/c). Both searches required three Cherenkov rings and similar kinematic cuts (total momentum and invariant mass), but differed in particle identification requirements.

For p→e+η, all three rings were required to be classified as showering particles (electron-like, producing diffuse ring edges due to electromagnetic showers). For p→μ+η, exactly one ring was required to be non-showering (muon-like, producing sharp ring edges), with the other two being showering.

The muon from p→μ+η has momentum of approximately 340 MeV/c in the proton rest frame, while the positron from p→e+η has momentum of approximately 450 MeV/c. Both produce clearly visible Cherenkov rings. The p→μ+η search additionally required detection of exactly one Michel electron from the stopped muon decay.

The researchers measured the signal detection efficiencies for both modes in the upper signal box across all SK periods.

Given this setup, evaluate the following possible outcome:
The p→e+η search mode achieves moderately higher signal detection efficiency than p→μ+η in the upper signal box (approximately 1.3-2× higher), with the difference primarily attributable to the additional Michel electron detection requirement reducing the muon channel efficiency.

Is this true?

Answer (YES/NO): NO